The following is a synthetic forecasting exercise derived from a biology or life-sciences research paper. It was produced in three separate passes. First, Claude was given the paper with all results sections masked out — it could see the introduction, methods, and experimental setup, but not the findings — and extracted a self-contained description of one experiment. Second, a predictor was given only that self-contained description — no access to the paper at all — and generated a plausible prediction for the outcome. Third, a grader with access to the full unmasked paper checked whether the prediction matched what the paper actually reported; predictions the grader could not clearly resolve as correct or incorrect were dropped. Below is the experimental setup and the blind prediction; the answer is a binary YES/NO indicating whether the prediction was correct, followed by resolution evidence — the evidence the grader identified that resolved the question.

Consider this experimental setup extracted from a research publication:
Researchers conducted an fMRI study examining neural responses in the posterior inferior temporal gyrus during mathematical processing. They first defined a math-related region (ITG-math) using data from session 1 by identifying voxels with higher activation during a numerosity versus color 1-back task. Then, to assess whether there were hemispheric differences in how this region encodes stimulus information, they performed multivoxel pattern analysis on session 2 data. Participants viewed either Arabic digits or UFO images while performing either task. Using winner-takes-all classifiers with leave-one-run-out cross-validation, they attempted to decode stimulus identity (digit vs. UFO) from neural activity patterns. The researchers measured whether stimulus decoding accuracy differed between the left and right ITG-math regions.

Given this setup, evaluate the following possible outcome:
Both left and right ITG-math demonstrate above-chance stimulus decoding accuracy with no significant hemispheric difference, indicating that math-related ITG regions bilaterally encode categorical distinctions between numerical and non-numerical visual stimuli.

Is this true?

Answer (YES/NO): NO